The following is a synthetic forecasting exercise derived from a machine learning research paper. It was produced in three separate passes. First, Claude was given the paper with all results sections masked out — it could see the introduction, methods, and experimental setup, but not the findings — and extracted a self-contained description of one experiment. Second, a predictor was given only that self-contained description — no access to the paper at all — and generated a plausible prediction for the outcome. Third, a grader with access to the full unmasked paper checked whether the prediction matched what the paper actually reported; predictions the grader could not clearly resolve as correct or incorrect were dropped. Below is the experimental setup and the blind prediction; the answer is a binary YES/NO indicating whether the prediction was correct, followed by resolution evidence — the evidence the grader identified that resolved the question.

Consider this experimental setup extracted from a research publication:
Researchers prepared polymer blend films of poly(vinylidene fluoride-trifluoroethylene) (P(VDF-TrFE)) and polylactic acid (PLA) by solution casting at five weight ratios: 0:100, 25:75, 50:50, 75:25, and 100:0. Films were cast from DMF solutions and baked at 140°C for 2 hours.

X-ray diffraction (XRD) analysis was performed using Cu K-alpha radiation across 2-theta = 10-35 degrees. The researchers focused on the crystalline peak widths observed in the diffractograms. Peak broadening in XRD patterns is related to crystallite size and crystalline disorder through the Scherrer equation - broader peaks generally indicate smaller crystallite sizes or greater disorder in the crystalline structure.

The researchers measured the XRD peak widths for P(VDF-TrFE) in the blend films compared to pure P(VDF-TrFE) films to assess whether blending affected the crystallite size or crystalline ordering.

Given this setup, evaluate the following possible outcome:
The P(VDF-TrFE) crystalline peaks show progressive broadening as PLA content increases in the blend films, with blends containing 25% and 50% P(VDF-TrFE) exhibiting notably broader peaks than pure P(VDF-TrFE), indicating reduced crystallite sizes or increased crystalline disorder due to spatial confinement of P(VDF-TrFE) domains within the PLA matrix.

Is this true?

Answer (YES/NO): YES